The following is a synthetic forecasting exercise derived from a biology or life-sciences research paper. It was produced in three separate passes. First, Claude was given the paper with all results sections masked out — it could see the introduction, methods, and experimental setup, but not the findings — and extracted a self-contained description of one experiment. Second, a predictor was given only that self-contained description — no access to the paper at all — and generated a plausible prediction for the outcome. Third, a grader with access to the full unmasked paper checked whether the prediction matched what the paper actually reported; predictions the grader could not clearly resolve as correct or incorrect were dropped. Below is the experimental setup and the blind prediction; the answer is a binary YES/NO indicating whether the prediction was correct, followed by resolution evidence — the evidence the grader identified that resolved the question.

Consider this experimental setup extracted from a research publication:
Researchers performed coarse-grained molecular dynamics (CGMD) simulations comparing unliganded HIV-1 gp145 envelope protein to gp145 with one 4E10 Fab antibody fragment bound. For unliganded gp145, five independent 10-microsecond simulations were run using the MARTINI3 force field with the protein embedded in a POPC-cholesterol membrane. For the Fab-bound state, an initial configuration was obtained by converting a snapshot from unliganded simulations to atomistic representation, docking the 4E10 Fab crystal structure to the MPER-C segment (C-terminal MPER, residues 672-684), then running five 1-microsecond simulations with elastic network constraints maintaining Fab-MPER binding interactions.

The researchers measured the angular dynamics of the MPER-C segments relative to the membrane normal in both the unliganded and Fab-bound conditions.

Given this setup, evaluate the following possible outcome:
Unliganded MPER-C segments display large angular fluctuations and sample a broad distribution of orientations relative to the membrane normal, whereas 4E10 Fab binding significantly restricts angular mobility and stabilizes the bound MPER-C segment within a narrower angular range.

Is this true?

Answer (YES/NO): YES